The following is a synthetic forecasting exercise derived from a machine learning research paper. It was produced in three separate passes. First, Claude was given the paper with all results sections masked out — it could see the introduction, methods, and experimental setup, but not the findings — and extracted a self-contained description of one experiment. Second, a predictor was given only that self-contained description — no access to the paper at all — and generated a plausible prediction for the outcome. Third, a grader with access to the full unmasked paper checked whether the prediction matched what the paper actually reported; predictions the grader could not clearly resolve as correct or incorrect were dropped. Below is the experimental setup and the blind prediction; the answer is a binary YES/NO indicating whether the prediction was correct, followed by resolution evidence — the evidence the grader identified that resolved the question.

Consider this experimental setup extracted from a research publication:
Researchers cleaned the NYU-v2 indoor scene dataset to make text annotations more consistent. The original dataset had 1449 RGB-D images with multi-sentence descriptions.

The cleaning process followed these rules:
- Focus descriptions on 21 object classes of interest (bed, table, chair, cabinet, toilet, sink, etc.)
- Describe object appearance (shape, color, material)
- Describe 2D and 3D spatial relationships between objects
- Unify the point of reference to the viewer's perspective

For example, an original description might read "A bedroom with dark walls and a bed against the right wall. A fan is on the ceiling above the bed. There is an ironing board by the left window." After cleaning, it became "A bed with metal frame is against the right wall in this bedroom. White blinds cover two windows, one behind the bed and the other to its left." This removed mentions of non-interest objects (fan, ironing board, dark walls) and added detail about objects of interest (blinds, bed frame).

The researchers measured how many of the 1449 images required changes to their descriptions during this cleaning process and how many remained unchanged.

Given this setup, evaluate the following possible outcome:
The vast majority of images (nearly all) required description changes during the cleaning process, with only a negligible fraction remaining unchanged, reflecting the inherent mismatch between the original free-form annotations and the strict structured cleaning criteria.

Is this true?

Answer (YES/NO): YES